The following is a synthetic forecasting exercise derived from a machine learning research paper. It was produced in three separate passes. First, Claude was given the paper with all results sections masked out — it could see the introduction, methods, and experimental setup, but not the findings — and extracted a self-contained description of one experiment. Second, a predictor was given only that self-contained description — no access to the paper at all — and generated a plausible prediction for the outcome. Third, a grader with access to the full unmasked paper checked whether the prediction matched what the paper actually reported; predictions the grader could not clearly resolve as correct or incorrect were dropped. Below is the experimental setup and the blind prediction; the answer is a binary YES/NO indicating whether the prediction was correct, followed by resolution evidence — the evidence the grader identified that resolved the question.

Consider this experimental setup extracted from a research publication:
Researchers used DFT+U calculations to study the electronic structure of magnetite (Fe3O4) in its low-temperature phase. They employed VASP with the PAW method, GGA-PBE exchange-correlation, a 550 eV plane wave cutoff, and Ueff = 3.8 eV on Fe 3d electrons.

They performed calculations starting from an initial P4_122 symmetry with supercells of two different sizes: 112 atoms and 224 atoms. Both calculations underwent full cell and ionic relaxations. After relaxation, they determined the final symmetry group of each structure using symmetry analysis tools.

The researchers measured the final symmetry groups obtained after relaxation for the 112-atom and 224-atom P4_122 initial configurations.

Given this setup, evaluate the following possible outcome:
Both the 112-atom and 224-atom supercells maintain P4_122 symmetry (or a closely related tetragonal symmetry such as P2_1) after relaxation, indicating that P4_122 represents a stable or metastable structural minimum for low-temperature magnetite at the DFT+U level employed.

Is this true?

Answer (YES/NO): NO